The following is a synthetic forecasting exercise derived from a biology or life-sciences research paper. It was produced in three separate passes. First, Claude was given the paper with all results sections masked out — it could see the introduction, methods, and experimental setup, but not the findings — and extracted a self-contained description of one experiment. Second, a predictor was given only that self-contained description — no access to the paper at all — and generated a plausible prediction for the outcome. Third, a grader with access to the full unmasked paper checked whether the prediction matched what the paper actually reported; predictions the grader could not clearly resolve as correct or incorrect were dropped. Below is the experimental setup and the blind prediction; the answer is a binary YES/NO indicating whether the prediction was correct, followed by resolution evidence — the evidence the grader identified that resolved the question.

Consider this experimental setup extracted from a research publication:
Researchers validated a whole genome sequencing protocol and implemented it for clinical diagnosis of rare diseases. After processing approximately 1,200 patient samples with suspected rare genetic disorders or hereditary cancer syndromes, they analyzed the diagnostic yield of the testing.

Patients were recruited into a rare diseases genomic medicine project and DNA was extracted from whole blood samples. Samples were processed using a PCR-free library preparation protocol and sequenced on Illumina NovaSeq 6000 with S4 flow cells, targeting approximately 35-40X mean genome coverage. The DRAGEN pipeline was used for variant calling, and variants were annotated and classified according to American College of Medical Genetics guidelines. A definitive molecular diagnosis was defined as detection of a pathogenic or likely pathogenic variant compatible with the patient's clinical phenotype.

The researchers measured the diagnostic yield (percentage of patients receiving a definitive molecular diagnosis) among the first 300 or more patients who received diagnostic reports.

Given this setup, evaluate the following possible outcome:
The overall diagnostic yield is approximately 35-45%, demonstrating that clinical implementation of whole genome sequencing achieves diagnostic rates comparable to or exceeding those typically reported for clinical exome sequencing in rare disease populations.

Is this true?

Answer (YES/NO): YES